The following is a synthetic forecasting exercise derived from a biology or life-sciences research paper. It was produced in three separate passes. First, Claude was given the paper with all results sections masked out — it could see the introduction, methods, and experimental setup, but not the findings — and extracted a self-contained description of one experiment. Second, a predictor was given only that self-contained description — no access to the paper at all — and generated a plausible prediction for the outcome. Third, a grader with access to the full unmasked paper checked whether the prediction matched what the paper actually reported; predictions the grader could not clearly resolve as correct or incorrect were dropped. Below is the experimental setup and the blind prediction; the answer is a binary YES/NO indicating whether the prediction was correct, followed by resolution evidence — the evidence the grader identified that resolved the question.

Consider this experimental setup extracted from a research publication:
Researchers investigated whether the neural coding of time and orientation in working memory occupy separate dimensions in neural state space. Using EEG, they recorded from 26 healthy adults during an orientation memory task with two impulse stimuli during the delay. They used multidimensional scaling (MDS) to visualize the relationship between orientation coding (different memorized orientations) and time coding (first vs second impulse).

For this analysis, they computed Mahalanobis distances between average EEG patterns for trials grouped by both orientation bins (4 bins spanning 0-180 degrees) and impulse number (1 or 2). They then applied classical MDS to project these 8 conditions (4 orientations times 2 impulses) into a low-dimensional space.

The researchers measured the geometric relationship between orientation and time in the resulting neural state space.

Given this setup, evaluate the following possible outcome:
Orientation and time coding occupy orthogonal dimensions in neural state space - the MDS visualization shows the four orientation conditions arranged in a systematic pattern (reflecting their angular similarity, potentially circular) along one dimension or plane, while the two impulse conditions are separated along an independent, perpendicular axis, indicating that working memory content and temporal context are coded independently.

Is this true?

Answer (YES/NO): YES